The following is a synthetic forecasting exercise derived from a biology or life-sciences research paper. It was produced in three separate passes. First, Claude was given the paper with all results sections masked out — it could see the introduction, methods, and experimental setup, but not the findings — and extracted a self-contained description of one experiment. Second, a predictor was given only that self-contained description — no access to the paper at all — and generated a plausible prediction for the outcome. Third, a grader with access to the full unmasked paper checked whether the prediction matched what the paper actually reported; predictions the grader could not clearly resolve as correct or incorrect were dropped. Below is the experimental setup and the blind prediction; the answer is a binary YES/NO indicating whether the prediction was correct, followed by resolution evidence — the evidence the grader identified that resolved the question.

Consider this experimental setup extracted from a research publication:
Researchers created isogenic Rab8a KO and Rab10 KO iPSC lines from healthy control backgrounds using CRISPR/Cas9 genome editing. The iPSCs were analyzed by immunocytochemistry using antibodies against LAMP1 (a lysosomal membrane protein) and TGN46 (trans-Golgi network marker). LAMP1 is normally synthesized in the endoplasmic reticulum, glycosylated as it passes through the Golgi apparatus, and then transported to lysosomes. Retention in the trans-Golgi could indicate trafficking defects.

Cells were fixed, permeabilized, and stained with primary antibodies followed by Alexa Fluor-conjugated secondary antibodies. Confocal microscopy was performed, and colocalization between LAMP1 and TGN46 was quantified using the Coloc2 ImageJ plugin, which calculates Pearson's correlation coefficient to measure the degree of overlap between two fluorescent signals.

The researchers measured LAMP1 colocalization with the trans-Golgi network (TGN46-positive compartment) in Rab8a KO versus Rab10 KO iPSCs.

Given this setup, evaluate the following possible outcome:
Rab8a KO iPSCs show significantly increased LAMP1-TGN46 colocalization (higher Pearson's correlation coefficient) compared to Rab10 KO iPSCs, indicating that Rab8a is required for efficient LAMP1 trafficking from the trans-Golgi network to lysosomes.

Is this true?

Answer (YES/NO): YES